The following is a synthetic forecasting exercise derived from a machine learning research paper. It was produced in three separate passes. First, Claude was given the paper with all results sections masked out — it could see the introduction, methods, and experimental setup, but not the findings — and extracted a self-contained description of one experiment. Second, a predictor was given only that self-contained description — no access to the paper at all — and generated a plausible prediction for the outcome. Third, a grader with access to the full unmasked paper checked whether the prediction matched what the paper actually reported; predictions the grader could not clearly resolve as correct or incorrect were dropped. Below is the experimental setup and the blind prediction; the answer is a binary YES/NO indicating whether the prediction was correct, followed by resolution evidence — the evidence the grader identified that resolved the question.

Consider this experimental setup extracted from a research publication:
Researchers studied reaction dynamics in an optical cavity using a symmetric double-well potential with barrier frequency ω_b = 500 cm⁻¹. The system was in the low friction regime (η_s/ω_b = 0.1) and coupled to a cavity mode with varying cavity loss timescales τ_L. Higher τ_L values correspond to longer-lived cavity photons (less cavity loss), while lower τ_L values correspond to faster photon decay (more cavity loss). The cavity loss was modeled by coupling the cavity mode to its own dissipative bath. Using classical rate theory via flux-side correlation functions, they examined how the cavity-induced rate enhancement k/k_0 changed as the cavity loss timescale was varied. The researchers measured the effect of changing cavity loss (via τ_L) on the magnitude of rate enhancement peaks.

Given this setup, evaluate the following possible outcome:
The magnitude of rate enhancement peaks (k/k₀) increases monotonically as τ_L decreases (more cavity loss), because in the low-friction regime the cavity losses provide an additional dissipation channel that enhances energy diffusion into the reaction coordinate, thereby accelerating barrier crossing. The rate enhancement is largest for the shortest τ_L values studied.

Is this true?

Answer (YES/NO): YES